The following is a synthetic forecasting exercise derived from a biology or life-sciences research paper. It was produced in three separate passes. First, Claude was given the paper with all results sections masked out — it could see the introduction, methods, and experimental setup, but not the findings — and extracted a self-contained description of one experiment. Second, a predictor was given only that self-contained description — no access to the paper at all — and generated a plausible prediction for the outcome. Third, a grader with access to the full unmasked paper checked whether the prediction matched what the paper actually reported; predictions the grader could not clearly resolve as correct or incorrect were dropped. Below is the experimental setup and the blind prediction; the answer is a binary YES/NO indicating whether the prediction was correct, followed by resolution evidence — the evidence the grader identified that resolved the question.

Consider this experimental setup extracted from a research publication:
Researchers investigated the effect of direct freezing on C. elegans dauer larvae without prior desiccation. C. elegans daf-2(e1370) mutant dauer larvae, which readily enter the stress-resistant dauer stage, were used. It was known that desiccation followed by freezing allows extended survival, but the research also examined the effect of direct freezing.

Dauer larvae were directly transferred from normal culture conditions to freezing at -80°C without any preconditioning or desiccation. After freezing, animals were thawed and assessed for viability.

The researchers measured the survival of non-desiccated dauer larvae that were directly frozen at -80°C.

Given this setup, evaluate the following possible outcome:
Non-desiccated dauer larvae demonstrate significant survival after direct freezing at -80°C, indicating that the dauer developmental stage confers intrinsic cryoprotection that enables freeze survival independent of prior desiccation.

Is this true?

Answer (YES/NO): NO